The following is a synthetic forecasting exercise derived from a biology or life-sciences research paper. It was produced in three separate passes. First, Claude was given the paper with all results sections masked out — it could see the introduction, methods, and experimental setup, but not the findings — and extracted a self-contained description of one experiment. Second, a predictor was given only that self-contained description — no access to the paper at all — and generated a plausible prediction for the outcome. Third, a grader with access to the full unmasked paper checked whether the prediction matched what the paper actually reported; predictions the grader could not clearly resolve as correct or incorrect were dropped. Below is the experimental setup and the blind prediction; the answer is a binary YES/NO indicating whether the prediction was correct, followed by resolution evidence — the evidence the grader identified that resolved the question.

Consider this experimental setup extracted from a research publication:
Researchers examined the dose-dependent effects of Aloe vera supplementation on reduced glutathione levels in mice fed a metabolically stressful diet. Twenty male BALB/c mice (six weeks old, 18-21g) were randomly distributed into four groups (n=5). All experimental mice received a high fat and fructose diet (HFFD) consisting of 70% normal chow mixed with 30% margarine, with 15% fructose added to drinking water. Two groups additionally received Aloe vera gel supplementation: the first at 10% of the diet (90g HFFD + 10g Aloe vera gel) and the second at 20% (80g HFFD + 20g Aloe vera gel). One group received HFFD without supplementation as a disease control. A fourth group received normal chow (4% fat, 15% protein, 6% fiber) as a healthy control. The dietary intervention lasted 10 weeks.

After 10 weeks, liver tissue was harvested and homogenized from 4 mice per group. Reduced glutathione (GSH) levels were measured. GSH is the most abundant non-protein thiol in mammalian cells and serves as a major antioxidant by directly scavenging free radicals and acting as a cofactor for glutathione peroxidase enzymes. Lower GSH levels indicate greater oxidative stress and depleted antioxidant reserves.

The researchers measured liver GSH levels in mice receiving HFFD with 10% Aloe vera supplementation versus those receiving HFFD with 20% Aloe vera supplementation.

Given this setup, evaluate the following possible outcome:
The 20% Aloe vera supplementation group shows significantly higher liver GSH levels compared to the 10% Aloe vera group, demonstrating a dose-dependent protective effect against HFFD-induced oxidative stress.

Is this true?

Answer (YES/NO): NO